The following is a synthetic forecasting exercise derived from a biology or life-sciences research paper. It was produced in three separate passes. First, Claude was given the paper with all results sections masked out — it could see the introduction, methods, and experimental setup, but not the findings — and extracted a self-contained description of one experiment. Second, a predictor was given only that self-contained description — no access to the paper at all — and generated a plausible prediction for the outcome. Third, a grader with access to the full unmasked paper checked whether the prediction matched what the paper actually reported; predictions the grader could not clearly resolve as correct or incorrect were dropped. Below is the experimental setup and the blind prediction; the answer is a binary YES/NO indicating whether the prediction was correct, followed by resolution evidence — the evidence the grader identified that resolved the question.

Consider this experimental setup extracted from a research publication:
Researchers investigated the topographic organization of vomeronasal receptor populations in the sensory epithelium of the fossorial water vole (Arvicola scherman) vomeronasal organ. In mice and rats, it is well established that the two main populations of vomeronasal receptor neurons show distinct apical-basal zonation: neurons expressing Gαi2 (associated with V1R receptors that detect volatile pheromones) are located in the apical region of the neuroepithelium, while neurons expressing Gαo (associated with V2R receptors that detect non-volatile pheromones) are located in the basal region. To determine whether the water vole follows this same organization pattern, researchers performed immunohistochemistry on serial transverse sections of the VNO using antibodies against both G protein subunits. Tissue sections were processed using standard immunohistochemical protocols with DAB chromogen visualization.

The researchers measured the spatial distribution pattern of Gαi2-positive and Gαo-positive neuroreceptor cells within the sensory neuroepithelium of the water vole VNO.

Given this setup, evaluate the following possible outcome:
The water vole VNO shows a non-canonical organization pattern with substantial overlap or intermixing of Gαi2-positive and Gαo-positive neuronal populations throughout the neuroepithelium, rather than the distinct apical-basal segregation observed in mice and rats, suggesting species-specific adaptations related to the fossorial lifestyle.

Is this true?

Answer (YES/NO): NO